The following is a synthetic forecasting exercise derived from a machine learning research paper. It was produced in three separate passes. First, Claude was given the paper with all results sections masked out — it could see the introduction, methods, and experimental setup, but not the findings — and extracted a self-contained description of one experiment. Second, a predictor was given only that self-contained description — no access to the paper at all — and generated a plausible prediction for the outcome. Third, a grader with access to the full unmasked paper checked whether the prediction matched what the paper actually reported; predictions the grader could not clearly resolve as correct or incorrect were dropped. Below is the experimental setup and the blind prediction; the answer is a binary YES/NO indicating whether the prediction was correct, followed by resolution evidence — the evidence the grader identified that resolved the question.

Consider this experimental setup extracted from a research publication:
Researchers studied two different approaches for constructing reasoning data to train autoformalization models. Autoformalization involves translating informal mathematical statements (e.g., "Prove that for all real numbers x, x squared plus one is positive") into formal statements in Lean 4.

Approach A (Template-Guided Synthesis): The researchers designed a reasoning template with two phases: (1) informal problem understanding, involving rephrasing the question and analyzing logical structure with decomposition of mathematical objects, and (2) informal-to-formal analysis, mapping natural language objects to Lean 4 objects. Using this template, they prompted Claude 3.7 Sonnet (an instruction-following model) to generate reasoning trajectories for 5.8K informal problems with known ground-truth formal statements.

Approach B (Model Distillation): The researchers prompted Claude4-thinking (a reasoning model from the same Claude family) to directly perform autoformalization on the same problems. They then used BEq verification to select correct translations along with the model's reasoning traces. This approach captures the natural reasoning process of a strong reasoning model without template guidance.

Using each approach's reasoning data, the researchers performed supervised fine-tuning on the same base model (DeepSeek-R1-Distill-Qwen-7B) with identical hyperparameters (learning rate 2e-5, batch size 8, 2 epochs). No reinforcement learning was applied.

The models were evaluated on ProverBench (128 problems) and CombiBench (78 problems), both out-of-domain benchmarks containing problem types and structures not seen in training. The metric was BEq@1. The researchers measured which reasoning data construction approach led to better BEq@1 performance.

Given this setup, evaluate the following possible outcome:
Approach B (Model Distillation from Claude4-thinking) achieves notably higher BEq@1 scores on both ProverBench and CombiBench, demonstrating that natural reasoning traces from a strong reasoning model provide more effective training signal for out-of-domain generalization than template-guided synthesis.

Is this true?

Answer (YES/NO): NO